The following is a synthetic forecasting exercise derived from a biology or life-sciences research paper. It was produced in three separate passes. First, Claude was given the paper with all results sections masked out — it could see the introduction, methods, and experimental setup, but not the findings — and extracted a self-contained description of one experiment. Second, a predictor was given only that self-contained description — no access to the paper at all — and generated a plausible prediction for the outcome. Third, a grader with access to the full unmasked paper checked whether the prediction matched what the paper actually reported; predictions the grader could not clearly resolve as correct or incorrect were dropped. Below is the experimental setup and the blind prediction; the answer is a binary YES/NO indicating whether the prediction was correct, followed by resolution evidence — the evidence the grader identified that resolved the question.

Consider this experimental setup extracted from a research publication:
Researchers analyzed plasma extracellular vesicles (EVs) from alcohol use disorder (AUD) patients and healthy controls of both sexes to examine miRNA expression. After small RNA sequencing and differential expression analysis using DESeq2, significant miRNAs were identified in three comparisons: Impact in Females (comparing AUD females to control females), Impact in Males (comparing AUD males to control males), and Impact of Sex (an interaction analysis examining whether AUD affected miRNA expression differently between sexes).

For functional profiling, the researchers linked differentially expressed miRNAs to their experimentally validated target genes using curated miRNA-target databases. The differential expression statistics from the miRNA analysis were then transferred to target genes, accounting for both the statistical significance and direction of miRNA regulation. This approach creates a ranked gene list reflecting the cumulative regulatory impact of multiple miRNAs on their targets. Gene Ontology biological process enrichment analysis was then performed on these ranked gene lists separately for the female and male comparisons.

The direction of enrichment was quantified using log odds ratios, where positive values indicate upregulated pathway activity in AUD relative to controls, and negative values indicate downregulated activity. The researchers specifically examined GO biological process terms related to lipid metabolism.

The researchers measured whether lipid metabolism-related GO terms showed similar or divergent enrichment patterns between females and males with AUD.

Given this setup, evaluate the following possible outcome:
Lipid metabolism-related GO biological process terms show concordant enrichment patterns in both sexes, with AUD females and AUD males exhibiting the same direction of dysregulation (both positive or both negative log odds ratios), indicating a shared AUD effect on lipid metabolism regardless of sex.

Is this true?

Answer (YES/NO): NO